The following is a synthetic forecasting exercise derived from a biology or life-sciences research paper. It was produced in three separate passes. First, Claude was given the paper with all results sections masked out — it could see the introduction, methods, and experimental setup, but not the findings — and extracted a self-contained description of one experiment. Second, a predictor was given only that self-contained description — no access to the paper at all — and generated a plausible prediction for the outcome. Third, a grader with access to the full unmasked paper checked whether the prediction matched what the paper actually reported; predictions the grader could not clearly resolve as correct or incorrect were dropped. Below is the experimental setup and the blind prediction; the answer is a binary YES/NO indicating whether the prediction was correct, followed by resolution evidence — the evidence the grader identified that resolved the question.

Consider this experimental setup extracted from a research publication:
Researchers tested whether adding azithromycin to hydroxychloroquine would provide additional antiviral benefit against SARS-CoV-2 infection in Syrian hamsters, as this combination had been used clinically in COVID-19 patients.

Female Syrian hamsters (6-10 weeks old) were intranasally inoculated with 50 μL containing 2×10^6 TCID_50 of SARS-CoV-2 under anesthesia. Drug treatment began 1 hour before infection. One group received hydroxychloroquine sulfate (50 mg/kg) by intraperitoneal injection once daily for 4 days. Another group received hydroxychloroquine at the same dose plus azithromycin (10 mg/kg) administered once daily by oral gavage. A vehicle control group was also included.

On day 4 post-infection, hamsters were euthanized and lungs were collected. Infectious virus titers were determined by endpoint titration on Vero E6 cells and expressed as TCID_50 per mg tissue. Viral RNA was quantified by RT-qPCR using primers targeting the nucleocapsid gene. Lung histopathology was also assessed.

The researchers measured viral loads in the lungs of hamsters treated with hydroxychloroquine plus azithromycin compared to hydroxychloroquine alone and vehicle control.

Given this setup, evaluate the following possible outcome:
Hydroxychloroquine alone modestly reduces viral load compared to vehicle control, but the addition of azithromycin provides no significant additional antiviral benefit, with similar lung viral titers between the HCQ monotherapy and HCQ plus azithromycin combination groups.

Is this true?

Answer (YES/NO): NO